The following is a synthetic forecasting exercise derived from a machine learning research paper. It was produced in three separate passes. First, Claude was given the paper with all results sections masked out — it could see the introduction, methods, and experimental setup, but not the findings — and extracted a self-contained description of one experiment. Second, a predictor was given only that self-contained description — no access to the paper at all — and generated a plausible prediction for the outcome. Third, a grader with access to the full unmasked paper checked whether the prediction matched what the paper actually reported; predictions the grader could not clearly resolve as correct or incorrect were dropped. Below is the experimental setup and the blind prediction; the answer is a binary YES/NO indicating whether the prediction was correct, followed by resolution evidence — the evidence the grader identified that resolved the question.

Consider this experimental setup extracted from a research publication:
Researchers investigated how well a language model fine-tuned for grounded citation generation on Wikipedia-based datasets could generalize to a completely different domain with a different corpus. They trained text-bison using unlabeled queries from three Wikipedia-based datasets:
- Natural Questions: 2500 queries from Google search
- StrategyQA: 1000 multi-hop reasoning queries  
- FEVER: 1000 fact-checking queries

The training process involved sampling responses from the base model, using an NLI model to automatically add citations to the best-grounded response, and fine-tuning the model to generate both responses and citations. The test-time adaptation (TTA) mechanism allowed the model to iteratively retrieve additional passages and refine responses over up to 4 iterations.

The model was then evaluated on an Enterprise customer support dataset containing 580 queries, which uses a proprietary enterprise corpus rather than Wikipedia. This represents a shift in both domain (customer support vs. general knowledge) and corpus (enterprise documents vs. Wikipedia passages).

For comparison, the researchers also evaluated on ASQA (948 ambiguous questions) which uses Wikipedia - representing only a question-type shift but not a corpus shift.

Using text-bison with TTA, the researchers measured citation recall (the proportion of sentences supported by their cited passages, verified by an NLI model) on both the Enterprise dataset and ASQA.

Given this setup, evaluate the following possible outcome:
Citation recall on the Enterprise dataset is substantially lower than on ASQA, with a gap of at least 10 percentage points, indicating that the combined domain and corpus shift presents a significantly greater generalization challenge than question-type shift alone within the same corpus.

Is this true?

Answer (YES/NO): YES